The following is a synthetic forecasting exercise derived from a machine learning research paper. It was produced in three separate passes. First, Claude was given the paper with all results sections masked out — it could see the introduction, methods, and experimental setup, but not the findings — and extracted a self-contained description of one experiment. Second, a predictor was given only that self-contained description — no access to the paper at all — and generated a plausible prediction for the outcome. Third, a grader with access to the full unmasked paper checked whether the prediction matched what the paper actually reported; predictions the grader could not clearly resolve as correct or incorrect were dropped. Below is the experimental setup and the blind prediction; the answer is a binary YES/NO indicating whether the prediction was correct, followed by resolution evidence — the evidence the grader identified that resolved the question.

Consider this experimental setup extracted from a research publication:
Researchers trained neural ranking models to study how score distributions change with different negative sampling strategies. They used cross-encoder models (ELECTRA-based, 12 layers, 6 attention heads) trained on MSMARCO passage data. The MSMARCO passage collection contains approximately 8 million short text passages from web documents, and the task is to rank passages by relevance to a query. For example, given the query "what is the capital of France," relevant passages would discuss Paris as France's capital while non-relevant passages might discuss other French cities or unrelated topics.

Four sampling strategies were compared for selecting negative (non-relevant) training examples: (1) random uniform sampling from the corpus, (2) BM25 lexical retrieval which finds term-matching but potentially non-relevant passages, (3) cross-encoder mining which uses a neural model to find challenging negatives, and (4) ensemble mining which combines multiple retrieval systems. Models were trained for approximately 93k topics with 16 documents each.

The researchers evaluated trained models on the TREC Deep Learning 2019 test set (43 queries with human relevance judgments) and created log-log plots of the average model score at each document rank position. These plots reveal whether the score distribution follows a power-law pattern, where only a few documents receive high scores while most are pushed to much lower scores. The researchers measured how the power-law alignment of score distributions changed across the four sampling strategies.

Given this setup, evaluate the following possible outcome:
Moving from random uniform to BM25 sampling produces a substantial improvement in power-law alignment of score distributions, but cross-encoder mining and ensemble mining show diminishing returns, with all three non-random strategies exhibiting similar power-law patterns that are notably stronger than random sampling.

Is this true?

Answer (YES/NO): NO